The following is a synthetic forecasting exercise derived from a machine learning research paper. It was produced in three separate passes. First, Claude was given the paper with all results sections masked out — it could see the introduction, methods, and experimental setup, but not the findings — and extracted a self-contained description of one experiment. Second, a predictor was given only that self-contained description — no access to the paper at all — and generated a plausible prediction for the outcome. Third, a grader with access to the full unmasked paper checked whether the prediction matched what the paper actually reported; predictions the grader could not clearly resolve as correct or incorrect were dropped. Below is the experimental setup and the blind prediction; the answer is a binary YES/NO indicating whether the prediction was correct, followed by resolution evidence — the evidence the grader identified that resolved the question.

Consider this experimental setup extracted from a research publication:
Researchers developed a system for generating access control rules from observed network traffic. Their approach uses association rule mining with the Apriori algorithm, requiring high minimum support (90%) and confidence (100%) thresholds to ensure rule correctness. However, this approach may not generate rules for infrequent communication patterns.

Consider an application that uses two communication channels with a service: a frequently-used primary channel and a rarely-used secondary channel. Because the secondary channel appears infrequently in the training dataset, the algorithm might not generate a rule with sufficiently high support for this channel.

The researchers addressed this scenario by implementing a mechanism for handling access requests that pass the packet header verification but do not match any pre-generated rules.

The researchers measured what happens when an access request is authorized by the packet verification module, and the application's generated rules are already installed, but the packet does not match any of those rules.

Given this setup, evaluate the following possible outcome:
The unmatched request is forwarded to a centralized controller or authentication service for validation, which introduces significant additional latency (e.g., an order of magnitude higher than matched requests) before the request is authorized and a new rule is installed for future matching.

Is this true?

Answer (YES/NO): NO